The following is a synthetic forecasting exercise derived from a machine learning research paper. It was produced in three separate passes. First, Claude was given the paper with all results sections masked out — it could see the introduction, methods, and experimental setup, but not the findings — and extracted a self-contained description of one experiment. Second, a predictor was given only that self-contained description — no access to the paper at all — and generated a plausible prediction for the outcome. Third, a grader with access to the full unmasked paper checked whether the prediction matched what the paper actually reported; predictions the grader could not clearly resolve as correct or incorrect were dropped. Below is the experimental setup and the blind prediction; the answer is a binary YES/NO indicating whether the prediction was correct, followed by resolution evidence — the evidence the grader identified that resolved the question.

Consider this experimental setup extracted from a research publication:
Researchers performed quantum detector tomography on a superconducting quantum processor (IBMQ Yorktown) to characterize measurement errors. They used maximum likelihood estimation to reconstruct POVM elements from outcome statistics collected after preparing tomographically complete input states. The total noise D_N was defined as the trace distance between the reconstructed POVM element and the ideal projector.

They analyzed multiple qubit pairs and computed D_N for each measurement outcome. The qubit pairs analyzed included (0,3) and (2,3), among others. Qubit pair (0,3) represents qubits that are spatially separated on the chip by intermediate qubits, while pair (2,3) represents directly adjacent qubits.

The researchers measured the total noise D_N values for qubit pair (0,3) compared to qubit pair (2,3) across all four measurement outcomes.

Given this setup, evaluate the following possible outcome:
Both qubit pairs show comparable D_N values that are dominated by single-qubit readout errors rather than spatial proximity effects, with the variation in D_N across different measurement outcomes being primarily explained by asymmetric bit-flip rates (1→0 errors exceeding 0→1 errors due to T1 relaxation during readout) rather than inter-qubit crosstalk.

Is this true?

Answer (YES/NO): NO